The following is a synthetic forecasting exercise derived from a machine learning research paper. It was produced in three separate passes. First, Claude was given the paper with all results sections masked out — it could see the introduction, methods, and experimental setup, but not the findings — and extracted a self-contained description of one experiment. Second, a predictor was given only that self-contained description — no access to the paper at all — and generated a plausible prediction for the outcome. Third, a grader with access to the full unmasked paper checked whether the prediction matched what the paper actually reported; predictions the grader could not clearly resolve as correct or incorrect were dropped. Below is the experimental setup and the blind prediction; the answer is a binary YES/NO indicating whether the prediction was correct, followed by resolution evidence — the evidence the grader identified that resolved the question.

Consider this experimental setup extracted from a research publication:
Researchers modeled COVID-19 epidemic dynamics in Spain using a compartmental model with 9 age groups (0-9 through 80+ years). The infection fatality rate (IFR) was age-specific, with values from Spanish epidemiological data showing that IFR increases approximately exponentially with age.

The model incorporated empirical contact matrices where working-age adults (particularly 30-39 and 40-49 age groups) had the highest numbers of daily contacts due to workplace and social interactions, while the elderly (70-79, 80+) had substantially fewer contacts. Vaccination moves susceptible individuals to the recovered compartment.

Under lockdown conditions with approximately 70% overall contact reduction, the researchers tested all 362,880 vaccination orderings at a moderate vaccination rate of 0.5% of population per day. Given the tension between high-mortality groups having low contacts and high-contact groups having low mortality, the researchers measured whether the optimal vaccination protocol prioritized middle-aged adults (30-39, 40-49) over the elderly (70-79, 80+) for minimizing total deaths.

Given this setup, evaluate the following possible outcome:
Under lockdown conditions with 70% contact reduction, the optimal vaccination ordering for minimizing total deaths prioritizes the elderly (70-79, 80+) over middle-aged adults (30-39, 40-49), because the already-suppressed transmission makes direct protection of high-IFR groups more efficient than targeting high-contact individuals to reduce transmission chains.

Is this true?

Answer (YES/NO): NO